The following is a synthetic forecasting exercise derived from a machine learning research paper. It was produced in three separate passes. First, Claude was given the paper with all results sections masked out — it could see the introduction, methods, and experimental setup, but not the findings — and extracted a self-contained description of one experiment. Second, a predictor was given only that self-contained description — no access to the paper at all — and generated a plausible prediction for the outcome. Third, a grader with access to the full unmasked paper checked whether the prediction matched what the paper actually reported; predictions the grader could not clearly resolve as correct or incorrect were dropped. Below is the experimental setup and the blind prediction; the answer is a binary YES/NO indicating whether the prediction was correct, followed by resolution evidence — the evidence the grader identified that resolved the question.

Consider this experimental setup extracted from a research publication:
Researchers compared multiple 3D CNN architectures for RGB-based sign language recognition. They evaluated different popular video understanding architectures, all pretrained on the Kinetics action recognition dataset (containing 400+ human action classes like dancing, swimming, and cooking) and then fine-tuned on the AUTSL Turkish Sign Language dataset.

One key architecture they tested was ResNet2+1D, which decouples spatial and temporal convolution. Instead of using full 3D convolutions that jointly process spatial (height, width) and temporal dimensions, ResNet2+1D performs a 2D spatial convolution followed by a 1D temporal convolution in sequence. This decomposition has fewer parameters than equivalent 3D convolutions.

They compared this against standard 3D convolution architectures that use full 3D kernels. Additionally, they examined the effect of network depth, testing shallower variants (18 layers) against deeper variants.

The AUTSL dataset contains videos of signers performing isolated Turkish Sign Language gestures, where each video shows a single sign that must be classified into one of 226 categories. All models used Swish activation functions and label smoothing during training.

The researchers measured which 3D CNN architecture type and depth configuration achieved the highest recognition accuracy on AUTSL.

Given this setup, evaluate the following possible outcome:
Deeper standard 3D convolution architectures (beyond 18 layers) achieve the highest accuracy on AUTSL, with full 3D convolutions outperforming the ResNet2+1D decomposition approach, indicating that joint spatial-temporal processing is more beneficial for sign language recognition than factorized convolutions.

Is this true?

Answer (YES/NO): NO